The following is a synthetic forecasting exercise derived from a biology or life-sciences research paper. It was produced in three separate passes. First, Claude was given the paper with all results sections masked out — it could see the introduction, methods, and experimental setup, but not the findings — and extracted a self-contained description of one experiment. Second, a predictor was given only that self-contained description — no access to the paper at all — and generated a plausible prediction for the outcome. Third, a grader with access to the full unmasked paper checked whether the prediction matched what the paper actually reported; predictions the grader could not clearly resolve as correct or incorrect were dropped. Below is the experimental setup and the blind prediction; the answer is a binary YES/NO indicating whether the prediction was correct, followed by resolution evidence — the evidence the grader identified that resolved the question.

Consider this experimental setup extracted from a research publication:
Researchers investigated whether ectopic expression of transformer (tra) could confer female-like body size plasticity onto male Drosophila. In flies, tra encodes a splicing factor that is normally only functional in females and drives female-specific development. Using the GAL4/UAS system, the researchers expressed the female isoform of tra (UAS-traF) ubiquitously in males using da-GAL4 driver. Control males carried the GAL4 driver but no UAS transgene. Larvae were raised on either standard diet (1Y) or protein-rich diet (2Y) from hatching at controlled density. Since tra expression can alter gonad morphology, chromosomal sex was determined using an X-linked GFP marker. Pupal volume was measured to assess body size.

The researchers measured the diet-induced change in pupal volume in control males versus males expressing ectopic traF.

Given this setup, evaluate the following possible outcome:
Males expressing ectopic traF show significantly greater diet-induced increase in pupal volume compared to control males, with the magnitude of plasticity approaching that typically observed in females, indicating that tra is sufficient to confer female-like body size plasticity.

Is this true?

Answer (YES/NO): YES